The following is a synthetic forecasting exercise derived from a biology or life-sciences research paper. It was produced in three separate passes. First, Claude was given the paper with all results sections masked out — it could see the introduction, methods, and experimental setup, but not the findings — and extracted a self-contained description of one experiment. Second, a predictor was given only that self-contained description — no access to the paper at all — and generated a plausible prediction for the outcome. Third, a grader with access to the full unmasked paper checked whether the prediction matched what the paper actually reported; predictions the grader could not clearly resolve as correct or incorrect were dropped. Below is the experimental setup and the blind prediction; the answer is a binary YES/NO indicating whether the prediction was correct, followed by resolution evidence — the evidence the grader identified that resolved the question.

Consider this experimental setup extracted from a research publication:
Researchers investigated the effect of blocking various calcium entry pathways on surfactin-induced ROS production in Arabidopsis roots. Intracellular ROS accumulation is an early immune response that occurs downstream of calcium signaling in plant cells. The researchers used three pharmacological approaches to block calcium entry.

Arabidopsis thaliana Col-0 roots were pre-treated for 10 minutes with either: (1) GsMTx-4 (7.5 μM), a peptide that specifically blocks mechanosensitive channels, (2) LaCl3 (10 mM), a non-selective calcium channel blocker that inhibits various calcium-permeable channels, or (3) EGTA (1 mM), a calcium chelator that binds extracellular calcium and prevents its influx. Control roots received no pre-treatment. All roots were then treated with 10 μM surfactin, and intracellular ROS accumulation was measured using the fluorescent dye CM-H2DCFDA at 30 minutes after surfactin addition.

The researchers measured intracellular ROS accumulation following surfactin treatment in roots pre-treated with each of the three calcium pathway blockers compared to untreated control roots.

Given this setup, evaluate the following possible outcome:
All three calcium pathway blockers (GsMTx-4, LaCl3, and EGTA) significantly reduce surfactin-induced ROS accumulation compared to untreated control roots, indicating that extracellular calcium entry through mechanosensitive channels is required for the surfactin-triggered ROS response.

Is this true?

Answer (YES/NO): YES